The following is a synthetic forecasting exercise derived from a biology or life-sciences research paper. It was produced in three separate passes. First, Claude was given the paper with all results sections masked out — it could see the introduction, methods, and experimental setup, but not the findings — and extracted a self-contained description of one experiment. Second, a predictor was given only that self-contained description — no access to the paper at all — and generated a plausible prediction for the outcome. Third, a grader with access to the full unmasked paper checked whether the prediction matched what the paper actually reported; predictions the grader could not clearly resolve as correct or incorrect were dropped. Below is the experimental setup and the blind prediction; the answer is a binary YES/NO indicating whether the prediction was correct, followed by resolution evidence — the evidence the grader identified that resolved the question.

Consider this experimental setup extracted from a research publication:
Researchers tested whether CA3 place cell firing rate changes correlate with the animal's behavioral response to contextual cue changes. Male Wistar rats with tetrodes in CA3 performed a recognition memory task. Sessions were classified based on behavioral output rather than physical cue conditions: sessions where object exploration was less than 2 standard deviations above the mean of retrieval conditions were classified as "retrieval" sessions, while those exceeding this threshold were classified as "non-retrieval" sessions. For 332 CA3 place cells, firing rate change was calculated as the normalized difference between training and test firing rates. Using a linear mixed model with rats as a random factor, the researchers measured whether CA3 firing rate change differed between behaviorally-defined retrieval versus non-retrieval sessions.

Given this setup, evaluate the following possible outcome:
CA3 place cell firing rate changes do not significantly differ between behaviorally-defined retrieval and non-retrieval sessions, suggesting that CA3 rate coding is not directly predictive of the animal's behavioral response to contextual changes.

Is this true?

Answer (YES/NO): NO